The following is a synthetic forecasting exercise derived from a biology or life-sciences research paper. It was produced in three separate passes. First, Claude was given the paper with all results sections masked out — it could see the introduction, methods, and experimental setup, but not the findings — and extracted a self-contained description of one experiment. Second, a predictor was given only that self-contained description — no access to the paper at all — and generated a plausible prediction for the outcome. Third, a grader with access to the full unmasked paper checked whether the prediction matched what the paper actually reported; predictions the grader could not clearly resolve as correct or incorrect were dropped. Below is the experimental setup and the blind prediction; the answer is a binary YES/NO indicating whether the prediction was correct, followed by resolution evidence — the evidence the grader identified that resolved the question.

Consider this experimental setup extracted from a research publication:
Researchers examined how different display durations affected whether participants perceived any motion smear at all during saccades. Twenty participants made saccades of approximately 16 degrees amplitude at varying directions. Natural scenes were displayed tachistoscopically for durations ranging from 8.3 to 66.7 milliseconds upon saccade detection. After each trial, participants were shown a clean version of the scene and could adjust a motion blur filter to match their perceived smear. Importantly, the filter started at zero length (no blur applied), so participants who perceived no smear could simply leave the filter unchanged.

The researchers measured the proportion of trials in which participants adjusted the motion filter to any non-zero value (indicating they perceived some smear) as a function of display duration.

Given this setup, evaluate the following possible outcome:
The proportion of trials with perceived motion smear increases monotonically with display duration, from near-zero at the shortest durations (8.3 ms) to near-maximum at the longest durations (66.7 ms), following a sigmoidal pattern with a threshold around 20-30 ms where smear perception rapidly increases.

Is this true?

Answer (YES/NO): NO